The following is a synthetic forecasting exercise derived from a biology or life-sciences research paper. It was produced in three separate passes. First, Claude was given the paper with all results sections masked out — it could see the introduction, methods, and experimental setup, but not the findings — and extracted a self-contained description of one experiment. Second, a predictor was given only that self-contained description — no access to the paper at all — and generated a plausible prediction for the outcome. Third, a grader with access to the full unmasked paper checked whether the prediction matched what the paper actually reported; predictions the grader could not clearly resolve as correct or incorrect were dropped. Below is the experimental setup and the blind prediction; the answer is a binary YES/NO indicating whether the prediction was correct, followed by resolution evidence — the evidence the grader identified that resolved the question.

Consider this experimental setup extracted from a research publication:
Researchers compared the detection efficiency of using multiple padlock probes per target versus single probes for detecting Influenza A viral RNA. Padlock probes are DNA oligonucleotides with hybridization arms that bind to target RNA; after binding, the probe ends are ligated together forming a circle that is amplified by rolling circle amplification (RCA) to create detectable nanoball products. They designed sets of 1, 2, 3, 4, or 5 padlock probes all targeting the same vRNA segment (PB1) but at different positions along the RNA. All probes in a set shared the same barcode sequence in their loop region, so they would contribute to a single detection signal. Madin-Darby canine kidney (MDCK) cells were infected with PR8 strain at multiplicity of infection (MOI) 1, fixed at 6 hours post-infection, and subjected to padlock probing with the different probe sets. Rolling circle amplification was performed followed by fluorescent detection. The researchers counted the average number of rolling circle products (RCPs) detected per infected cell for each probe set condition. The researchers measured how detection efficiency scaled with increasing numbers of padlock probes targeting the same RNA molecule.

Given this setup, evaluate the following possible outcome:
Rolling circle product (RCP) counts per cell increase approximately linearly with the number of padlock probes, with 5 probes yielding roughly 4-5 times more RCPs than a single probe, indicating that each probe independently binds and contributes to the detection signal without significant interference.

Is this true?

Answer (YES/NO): NO